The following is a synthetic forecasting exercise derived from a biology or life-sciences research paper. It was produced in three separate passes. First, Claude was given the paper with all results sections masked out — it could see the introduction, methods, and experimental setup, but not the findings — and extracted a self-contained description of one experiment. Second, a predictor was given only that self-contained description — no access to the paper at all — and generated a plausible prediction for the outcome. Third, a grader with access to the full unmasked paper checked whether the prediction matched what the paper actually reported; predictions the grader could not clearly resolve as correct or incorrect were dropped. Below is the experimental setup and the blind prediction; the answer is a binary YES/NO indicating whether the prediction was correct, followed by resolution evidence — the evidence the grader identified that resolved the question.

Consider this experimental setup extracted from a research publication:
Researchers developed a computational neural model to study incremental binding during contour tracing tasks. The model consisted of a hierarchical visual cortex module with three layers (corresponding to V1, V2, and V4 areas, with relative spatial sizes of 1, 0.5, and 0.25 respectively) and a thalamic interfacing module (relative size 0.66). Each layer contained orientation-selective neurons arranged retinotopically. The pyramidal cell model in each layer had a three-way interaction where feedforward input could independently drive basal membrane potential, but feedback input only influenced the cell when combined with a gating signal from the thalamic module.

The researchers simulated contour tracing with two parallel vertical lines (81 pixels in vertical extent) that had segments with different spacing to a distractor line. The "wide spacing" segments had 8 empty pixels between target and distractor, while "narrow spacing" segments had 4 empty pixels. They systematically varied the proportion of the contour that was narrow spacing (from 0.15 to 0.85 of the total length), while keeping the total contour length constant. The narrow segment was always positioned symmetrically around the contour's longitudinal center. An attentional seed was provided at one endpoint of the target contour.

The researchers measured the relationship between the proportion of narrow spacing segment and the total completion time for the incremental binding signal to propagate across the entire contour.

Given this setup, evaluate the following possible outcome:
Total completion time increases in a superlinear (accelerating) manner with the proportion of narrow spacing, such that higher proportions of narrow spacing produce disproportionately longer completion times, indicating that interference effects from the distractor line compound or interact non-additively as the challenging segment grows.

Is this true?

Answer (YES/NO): NO